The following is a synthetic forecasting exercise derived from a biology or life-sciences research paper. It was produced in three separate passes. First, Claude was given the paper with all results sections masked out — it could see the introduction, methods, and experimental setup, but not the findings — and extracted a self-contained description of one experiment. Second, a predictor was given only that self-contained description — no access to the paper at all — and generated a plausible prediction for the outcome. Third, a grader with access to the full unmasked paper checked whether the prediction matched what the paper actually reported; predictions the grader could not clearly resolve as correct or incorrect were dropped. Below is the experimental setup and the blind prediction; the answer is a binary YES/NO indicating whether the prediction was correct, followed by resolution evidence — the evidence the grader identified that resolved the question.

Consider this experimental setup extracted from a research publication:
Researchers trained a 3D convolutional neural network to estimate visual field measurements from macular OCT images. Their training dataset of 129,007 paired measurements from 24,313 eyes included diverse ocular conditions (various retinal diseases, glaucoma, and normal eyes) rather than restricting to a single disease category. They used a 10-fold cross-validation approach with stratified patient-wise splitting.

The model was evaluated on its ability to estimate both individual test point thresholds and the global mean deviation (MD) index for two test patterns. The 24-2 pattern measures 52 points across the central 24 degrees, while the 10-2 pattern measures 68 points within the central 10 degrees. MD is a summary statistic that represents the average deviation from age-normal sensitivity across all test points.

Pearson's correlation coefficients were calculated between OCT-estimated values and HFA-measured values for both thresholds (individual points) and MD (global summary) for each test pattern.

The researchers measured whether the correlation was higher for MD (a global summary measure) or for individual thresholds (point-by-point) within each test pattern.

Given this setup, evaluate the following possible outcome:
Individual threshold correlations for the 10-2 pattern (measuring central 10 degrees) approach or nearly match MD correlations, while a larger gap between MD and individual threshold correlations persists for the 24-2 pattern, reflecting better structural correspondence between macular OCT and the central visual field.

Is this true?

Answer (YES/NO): NO